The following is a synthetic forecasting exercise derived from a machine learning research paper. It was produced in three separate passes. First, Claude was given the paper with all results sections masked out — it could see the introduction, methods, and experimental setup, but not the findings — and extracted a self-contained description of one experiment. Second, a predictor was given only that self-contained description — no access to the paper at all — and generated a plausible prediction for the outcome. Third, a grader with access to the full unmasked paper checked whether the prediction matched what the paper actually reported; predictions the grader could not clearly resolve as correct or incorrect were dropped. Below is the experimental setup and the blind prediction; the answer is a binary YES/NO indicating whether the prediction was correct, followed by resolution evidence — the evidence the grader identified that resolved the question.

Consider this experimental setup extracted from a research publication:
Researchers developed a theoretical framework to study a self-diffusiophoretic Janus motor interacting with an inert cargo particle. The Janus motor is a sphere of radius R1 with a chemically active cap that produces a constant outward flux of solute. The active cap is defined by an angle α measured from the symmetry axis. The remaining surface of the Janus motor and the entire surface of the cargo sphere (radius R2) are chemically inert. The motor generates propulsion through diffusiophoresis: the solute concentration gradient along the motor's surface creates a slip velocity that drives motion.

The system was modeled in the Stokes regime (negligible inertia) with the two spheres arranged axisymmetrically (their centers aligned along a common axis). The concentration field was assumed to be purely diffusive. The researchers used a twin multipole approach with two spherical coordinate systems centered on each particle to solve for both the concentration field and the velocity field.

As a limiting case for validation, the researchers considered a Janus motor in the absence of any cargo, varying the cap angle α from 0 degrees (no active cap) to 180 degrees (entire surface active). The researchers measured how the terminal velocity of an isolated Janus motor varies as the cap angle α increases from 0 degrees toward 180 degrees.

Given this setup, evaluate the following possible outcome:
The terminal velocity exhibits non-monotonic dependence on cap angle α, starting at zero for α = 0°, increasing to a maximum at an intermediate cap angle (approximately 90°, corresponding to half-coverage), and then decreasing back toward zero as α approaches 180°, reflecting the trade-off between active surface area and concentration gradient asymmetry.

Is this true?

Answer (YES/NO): YES